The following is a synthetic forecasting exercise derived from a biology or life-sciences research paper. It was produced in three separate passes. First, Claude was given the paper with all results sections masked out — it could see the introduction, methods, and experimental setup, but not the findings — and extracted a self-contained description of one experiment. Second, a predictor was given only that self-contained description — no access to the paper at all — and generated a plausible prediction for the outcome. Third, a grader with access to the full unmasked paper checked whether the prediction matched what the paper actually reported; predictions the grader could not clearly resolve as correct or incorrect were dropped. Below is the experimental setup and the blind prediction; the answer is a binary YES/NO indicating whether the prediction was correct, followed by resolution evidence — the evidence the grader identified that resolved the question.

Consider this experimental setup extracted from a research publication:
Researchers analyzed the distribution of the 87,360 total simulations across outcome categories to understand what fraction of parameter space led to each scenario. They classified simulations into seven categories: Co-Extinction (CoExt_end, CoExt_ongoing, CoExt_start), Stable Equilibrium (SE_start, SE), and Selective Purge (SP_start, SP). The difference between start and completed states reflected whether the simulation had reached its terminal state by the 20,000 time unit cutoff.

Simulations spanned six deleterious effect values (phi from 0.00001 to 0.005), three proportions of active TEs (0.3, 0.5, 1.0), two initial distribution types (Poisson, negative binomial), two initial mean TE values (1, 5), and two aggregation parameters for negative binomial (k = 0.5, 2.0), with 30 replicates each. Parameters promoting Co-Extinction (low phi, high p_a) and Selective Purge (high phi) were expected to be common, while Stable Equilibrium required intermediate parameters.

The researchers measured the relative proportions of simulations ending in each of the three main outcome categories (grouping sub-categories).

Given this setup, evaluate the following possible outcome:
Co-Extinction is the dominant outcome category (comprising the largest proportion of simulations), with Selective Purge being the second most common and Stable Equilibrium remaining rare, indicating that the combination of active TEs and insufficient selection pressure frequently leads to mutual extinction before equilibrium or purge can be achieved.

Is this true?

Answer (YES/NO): NO